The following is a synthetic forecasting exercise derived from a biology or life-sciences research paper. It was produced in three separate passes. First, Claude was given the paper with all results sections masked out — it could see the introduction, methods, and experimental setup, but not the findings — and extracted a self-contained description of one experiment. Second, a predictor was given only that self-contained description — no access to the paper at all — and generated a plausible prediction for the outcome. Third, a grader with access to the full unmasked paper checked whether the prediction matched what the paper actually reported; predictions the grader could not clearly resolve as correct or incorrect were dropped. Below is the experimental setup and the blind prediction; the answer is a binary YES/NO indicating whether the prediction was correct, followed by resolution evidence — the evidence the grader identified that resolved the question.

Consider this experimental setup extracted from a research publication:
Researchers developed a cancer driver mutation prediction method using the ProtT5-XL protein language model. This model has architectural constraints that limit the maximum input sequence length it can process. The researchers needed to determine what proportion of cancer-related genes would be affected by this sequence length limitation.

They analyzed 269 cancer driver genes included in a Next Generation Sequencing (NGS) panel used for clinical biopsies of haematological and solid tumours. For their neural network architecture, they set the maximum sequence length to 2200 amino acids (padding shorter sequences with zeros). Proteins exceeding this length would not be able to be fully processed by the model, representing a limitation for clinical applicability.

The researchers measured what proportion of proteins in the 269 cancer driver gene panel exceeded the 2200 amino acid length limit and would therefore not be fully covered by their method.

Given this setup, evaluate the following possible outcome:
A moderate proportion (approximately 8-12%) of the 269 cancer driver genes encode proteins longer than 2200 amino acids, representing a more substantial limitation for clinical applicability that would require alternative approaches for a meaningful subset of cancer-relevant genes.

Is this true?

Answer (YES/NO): YES